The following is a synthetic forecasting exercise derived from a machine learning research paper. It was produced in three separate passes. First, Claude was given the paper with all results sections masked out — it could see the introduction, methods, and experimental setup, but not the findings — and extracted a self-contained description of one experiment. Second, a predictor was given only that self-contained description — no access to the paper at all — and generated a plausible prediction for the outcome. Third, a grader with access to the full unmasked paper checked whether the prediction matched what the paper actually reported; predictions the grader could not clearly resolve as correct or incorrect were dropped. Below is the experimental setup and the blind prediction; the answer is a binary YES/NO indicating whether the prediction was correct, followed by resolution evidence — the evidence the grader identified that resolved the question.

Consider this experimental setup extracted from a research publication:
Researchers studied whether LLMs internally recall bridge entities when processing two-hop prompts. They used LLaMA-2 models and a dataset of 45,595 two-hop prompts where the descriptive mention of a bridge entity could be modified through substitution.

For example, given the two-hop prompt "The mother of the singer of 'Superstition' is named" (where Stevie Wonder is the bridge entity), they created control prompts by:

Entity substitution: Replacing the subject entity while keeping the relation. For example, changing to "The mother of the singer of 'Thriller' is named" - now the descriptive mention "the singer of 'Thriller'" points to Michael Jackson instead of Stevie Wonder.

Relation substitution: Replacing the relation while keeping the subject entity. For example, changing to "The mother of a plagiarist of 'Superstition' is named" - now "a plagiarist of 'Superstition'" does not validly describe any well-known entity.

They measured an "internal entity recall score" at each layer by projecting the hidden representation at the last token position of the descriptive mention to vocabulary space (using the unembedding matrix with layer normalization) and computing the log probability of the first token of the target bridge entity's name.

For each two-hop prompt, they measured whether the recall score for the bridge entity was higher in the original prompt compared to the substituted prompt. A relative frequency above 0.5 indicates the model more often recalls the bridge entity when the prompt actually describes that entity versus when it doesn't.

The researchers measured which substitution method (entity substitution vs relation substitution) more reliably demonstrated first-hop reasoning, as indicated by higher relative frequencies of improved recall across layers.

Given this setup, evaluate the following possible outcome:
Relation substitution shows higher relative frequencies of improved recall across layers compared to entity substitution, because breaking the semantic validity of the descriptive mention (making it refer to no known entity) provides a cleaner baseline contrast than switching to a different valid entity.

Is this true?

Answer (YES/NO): NO